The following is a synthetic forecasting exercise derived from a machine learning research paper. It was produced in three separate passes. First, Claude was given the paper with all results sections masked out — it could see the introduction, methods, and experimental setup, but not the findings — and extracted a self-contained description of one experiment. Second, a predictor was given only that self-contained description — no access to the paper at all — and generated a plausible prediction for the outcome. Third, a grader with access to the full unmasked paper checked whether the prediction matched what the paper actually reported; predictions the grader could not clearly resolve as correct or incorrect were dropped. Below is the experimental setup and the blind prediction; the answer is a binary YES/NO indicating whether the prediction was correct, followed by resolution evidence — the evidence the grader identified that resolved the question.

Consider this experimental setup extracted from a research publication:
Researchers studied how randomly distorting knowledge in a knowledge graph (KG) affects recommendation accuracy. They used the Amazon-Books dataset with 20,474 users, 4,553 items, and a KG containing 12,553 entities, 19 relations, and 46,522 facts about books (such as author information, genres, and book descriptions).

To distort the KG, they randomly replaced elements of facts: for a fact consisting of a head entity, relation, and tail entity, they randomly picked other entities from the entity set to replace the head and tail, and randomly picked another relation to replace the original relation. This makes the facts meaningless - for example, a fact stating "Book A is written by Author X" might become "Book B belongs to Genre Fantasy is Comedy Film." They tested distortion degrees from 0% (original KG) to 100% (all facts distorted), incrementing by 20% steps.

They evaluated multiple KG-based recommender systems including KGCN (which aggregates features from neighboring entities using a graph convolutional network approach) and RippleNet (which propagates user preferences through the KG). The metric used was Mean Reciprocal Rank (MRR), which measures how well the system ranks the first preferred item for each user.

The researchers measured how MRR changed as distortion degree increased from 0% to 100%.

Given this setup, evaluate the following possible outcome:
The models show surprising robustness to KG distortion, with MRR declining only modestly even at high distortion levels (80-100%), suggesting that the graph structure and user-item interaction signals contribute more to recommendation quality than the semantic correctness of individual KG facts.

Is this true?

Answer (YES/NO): YES